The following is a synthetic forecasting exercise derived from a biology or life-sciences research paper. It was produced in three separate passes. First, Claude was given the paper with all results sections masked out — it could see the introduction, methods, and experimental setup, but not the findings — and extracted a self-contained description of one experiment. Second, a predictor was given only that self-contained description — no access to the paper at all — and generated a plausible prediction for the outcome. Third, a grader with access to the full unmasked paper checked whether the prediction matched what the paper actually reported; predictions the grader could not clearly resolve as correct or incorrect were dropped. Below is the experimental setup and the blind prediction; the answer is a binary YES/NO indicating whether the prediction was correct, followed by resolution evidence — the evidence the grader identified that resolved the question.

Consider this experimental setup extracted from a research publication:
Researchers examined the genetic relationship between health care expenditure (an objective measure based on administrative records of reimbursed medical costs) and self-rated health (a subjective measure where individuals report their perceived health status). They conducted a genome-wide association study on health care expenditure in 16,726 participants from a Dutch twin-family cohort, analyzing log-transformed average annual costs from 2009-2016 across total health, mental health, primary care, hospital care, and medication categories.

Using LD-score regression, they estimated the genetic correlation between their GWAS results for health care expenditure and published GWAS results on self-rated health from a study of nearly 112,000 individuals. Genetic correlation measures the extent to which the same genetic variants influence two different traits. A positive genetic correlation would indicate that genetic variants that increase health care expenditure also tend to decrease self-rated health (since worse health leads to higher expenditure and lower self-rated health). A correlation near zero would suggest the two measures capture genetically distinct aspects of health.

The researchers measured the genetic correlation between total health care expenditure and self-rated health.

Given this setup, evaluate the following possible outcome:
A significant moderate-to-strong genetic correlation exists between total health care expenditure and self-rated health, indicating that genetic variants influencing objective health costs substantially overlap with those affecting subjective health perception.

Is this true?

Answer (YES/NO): NO